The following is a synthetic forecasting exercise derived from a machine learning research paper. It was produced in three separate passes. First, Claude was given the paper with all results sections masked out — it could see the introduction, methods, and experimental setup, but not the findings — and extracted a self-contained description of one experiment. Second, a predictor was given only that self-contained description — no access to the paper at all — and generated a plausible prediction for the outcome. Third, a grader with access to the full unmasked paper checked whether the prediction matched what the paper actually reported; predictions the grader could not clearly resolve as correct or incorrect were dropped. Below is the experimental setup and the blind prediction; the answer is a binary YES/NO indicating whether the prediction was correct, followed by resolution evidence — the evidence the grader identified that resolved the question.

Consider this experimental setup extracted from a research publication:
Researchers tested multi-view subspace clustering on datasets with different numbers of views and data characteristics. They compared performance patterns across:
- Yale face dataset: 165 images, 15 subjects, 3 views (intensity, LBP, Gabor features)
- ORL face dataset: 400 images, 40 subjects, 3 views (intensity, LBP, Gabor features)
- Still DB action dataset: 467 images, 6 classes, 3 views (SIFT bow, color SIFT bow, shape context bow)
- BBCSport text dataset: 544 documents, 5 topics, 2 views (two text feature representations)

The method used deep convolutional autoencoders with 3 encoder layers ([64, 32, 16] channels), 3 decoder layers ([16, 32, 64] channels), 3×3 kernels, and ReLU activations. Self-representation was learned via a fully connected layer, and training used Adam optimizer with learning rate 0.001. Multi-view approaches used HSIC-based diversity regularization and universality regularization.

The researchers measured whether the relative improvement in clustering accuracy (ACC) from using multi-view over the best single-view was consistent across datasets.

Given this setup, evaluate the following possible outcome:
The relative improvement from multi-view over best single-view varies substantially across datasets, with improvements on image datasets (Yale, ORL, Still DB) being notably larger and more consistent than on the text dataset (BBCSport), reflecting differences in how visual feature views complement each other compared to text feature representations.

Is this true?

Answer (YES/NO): NO